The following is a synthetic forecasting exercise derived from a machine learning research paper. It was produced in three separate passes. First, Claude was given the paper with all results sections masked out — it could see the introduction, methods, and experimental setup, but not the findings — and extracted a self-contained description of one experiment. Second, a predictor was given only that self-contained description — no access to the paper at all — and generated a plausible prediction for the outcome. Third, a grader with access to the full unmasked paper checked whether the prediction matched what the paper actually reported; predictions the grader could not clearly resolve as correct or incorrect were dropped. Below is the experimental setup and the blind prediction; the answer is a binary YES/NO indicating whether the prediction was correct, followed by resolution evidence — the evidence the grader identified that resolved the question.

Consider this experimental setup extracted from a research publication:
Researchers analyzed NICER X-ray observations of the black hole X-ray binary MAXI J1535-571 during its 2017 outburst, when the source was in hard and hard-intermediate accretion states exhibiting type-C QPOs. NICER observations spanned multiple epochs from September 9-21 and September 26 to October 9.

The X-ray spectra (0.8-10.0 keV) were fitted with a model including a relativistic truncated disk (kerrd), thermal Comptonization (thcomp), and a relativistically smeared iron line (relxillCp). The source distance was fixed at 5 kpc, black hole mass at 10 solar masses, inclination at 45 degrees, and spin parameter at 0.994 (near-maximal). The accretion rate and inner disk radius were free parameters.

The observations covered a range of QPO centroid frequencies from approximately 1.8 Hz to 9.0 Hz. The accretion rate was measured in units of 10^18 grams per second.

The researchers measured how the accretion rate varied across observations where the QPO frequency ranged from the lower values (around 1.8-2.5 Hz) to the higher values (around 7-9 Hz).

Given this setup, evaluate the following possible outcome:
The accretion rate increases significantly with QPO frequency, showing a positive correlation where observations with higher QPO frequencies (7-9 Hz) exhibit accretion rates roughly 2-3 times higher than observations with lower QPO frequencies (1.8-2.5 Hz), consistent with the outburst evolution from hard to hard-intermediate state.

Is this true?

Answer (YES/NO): NO